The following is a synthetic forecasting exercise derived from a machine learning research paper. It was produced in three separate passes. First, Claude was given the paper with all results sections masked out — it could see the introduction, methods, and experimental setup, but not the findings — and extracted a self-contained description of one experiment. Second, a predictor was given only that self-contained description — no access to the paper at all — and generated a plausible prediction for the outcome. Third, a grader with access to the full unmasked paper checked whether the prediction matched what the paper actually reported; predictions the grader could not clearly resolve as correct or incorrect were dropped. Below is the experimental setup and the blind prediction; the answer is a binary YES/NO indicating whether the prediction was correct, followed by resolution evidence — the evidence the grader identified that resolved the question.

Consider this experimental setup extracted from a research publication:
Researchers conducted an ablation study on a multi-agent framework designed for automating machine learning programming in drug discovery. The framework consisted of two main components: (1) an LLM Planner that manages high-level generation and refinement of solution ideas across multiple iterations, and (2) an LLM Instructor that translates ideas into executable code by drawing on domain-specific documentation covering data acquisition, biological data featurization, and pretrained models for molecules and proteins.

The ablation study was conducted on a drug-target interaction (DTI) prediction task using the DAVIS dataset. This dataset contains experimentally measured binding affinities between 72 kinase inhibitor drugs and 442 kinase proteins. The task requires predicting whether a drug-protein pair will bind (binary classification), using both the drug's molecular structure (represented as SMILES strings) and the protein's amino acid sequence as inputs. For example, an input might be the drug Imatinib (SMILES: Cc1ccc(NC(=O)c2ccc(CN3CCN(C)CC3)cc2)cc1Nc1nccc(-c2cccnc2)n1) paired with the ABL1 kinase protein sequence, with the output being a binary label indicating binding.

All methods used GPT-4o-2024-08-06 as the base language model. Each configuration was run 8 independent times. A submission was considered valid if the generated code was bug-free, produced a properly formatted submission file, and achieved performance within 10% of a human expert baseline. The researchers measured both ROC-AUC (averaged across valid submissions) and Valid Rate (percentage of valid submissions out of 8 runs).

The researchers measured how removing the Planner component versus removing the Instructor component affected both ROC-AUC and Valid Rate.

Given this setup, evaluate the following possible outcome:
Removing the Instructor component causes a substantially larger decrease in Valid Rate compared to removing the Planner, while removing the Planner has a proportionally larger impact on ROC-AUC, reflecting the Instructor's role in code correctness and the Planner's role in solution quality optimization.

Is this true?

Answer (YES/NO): NO